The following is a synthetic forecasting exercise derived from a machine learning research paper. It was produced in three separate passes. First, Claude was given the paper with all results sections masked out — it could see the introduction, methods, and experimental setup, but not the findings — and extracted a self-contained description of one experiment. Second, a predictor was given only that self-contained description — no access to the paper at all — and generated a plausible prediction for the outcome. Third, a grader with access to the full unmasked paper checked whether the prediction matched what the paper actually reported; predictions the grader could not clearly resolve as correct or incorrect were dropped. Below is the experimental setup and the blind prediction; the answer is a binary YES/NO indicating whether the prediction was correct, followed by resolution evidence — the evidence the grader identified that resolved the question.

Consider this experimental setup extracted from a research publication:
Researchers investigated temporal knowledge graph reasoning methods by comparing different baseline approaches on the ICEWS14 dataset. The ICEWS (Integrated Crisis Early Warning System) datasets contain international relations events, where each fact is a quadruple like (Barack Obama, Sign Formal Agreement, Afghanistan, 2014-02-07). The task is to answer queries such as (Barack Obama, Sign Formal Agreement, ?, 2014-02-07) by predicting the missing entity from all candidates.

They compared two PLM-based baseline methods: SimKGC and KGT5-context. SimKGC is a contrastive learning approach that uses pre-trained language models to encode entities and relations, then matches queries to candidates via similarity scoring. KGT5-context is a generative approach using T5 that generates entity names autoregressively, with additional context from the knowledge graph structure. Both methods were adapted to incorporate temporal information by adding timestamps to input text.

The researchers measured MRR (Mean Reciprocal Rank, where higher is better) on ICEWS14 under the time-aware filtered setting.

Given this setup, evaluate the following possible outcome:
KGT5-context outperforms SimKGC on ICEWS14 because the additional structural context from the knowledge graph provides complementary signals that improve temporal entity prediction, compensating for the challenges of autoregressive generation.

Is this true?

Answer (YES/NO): YES